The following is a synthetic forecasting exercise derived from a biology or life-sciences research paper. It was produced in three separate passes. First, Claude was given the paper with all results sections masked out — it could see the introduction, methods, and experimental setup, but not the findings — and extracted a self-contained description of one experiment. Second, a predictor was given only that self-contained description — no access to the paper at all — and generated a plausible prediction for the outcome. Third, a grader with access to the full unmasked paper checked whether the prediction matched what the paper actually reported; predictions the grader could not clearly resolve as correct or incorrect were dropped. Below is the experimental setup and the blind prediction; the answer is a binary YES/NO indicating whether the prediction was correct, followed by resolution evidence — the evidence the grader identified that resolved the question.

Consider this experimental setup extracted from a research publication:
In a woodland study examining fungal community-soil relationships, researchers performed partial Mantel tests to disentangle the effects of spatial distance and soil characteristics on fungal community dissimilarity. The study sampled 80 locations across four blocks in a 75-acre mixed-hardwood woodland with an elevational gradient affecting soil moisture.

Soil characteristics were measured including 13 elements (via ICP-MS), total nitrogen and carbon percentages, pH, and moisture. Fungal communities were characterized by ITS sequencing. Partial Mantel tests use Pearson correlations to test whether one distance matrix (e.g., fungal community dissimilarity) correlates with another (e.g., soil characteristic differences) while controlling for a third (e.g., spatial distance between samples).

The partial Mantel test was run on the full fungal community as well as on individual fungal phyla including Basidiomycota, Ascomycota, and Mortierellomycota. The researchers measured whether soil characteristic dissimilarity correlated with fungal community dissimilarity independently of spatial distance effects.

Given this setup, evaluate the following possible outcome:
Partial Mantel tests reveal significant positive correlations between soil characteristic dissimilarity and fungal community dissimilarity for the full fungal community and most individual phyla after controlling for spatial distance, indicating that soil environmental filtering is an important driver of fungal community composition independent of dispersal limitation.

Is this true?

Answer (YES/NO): YES